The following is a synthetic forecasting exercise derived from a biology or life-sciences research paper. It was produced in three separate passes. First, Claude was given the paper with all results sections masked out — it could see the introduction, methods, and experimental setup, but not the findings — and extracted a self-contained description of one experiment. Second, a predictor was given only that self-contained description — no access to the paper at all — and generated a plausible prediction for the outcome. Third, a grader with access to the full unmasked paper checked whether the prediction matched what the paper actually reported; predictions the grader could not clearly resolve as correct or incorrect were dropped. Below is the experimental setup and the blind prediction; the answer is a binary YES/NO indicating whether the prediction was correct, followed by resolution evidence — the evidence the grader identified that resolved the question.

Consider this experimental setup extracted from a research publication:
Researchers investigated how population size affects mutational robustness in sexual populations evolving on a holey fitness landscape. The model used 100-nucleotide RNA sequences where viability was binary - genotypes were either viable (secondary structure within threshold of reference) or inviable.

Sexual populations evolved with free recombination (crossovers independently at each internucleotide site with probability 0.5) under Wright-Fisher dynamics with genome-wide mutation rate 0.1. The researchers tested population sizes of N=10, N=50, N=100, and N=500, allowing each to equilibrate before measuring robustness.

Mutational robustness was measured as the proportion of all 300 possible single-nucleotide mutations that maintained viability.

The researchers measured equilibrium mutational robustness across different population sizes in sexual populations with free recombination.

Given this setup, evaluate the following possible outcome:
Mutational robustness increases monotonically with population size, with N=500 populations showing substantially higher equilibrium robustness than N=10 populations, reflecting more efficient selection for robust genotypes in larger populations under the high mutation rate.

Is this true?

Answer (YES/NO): YES